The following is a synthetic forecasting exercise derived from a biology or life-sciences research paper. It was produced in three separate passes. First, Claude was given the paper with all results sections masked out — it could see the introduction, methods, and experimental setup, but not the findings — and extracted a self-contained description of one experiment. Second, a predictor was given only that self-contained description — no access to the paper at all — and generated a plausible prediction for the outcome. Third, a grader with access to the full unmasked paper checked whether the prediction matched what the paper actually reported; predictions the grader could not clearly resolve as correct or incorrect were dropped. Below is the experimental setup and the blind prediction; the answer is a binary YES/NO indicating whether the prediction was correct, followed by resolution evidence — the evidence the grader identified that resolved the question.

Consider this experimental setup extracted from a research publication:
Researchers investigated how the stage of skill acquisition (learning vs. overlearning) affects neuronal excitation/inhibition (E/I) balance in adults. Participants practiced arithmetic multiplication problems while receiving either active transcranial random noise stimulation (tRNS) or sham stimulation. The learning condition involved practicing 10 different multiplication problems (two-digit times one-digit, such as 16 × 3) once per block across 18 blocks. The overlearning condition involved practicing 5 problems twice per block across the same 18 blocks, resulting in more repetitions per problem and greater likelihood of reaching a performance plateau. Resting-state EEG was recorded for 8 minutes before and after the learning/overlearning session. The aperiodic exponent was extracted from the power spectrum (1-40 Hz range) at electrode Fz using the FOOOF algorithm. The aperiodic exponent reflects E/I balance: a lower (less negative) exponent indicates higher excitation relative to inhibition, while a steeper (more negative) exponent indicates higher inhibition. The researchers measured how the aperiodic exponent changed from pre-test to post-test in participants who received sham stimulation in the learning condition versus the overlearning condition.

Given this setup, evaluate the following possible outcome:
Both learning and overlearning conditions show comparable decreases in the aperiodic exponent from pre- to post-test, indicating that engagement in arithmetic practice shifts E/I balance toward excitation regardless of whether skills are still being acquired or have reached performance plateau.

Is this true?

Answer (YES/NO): NO